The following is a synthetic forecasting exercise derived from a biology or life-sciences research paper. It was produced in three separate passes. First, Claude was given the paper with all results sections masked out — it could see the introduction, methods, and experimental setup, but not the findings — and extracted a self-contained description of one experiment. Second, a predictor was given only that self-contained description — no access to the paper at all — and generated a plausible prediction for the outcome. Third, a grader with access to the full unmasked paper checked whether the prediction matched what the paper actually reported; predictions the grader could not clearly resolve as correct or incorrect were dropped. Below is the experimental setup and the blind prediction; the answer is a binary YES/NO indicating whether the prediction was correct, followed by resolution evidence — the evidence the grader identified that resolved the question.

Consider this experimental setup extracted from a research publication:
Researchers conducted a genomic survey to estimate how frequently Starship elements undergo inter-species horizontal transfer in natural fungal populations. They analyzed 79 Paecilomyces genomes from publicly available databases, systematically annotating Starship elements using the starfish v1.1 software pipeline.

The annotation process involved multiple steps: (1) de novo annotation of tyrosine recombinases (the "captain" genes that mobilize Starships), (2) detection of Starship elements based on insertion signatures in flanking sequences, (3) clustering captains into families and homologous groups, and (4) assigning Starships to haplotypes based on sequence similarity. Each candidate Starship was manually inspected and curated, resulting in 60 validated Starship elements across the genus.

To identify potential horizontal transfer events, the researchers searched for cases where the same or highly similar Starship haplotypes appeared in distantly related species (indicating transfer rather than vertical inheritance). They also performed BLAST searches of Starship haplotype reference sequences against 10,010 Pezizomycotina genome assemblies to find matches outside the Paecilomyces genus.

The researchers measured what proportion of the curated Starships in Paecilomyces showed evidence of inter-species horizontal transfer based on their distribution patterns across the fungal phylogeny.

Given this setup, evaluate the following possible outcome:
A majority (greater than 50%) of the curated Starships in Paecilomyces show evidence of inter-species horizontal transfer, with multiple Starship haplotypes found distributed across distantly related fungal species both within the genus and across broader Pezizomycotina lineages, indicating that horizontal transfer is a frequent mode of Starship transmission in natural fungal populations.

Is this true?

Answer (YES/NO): NO